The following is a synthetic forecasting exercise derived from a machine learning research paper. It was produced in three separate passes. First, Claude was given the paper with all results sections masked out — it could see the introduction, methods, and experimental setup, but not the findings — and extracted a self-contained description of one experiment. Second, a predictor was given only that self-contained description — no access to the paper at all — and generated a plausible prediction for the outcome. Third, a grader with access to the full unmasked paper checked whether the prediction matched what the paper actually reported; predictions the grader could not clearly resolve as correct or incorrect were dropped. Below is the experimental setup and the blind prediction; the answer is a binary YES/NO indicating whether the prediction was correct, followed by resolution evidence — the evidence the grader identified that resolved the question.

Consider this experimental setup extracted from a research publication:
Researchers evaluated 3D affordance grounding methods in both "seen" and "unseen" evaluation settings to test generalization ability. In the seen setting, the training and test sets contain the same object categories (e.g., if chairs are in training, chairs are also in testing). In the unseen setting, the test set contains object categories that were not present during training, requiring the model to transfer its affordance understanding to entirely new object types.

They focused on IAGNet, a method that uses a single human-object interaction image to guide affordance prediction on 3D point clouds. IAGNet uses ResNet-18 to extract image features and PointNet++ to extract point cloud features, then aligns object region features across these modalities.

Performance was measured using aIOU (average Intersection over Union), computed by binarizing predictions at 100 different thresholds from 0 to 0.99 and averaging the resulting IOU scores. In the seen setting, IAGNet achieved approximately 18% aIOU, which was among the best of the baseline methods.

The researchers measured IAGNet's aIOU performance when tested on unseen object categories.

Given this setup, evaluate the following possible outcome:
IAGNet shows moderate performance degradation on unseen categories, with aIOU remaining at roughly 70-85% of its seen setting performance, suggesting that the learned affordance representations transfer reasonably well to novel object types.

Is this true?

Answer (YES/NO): NO